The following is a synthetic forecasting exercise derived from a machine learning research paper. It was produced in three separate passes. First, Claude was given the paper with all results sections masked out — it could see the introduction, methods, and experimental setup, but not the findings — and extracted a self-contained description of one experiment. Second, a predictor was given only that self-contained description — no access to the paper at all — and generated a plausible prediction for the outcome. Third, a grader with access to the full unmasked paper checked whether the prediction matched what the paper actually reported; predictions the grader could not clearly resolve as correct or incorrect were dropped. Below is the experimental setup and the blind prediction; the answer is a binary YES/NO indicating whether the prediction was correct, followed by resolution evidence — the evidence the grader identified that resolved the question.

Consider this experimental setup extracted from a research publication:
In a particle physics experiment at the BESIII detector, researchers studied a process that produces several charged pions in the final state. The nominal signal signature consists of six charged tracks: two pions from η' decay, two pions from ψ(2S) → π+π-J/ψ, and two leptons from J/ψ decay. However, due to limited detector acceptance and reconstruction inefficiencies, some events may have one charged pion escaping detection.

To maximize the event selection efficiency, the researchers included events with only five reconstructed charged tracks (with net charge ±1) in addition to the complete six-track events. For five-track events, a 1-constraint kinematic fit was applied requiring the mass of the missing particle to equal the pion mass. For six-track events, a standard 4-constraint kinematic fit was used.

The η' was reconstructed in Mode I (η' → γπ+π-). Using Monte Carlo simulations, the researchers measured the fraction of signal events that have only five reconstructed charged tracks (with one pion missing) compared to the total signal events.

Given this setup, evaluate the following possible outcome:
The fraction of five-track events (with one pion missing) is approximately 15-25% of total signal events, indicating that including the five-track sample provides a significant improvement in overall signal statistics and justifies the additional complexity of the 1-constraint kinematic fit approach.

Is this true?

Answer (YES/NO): NO